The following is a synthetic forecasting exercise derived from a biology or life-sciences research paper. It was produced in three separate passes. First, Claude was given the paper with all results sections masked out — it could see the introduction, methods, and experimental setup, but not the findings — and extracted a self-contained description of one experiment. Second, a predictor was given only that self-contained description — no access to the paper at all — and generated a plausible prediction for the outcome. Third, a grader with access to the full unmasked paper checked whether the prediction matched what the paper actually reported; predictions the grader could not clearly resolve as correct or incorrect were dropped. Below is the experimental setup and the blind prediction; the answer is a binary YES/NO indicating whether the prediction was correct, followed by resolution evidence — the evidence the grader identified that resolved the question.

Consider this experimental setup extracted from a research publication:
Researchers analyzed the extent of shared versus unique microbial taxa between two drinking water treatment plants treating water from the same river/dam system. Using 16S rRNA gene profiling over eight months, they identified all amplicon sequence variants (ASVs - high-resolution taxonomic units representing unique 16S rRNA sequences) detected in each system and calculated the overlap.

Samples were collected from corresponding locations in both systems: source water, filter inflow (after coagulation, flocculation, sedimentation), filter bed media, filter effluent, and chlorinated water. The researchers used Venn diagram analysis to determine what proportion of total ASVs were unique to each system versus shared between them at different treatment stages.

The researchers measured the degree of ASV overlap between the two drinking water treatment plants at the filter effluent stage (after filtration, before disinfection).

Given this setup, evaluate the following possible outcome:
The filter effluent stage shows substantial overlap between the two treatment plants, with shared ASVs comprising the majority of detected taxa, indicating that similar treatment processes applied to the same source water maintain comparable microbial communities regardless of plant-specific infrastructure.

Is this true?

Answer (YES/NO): NO